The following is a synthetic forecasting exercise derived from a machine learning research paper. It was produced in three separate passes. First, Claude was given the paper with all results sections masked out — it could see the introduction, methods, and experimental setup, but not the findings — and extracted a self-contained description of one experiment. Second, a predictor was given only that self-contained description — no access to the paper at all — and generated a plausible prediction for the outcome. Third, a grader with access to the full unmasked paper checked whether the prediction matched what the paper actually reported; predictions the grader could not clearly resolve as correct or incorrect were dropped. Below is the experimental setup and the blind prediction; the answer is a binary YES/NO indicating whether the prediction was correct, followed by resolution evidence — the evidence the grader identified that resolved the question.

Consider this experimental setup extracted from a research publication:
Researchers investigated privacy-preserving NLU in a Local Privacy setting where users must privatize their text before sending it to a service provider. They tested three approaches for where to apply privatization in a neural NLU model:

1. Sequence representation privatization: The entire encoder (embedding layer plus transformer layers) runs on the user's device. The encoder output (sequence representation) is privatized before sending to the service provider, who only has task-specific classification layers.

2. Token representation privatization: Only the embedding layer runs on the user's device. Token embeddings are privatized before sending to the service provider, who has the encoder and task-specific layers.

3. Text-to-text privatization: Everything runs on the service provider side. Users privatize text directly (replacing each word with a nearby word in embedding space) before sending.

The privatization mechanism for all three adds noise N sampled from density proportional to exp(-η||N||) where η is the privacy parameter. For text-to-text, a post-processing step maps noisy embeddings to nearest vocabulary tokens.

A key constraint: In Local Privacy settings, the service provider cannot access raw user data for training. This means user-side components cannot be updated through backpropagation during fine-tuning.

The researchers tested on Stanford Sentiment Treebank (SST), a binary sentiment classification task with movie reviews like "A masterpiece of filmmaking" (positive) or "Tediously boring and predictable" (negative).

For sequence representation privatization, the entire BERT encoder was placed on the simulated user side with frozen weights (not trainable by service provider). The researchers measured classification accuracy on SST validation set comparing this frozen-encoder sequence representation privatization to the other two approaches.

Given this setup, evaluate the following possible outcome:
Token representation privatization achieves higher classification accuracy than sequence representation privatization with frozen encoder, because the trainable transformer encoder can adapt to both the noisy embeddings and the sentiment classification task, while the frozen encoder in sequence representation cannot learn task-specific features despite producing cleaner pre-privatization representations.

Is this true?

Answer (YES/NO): YES